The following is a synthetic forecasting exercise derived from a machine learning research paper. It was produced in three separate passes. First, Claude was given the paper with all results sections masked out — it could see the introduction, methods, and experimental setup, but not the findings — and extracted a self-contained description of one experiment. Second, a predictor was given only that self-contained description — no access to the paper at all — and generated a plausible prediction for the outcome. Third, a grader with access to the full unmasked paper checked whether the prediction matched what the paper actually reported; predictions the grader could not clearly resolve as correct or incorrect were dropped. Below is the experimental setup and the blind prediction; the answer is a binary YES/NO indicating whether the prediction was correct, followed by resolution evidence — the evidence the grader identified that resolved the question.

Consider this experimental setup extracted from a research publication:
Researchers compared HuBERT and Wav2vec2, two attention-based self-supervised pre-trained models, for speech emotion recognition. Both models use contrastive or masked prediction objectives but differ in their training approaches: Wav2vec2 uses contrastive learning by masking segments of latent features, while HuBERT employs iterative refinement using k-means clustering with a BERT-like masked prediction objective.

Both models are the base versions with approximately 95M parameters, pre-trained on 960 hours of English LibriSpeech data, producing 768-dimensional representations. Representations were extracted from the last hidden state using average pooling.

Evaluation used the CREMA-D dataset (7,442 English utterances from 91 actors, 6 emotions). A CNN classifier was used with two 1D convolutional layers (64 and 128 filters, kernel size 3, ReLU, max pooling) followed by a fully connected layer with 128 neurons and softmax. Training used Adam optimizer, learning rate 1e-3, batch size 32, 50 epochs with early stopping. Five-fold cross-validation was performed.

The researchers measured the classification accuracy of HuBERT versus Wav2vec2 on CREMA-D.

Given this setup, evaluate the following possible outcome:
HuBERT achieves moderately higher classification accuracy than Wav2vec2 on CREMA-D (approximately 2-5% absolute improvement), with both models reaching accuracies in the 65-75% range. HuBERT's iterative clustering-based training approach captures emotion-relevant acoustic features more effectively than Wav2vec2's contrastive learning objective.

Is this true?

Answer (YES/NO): NO